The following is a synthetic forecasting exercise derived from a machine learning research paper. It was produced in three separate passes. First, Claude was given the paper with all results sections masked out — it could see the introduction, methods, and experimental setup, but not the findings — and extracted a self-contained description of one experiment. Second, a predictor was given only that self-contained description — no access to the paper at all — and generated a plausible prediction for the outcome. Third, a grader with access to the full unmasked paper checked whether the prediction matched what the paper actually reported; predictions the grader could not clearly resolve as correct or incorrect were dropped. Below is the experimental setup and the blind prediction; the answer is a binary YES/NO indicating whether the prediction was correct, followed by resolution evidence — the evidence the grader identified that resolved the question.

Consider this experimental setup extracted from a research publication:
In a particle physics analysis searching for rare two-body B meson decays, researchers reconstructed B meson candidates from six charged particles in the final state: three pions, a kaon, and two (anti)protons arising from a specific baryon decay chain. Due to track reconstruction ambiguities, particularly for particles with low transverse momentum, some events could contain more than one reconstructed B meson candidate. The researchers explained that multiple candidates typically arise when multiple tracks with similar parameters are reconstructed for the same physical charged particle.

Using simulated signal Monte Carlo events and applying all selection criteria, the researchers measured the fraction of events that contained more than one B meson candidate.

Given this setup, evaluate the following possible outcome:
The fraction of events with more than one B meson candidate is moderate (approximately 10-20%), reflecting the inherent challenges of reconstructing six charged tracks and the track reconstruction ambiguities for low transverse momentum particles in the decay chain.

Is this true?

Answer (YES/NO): NO